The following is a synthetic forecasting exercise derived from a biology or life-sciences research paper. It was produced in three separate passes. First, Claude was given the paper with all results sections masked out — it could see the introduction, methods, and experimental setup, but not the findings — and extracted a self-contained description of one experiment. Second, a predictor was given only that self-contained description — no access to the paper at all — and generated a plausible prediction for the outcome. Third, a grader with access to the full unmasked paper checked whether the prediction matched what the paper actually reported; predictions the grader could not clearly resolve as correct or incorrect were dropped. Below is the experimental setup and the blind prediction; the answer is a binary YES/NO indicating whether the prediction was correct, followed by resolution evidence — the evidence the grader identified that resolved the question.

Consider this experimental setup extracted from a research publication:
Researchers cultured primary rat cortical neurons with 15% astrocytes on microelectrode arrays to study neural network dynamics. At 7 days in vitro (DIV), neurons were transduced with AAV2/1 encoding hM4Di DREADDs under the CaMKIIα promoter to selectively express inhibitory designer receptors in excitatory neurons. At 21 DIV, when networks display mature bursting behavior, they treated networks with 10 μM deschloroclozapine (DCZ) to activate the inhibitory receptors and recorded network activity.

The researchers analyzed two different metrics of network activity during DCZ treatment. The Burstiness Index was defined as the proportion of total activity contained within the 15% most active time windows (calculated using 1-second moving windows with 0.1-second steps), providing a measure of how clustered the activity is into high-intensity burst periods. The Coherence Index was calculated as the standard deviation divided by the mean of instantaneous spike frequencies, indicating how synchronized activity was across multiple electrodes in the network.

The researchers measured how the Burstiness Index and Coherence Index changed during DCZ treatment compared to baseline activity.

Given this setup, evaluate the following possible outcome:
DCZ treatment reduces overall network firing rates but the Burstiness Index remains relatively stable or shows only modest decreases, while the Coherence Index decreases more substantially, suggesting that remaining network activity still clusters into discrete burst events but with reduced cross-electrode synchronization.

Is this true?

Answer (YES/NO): NO